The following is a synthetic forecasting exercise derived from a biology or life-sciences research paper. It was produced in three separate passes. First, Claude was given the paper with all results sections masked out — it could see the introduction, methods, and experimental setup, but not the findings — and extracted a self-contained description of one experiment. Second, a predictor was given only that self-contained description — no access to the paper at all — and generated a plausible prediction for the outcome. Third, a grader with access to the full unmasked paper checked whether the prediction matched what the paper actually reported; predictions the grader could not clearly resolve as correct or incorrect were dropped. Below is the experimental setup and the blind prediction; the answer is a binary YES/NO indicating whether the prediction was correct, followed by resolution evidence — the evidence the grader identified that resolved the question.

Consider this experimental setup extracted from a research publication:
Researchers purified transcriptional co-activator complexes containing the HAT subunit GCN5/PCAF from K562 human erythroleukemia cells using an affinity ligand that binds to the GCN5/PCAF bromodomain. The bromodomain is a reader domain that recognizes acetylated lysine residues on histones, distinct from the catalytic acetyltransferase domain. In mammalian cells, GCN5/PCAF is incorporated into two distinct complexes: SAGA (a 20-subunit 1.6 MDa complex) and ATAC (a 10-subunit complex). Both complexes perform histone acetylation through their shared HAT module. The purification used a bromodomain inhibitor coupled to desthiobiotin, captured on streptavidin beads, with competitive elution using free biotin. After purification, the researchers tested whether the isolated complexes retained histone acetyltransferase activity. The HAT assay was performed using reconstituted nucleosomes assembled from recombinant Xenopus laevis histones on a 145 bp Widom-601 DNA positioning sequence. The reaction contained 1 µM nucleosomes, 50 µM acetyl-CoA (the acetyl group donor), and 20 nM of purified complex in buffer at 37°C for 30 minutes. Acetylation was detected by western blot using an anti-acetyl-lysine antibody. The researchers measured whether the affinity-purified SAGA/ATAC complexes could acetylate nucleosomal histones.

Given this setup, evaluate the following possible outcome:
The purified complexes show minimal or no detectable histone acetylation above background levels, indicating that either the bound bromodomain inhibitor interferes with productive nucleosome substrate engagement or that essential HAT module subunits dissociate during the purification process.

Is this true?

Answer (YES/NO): NO